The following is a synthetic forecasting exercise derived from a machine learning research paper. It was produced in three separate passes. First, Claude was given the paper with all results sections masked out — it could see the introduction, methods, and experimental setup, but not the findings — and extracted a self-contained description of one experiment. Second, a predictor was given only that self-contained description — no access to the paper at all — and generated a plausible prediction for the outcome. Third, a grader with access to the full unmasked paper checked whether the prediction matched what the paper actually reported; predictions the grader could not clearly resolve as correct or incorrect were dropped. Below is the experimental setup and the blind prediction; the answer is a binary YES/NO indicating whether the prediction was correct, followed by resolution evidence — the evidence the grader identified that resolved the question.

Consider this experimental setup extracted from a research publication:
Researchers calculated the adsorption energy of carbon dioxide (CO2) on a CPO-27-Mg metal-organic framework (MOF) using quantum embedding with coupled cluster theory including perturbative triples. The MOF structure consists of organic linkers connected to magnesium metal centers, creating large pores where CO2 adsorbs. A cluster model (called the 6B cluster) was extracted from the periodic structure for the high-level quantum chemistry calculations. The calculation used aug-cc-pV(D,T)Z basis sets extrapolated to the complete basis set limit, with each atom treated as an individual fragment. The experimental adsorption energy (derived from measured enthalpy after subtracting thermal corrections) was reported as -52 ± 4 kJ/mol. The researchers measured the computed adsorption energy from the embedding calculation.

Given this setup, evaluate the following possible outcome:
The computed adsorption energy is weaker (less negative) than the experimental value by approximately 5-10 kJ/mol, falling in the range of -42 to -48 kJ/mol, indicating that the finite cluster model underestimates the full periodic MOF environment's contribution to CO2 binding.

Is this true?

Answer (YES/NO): NO